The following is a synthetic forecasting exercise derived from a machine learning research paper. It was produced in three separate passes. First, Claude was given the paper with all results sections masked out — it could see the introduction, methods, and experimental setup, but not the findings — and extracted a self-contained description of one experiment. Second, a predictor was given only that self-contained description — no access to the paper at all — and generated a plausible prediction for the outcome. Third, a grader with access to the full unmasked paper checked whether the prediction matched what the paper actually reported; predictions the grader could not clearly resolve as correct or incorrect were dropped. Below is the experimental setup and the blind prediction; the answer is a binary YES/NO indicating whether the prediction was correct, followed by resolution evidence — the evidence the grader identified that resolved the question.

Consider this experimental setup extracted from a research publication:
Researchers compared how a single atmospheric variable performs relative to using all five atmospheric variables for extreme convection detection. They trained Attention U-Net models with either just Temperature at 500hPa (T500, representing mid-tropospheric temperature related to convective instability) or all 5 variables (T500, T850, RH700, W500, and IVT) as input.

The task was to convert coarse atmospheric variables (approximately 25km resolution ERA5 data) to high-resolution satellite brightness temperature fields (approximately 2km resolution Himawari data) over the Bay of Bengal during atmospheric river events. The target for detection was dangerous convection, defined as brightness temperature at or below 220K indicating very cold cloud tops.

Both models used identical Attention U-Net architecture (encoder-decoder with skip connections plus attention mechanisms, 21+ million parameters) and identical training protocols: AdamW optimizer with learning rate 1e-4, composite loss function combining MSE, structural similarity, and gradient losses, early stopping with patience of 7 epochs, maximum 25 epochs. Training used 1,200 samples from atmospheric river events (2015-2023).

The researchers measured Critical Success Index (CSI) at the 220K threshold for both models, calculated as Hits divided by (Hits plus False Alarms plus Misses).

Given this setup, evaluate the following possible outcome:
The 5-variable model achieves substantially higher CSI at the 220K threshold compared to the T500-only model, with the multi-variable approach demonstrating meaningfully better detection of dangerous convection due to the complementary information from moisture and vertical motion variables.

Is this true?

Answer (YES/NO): NO